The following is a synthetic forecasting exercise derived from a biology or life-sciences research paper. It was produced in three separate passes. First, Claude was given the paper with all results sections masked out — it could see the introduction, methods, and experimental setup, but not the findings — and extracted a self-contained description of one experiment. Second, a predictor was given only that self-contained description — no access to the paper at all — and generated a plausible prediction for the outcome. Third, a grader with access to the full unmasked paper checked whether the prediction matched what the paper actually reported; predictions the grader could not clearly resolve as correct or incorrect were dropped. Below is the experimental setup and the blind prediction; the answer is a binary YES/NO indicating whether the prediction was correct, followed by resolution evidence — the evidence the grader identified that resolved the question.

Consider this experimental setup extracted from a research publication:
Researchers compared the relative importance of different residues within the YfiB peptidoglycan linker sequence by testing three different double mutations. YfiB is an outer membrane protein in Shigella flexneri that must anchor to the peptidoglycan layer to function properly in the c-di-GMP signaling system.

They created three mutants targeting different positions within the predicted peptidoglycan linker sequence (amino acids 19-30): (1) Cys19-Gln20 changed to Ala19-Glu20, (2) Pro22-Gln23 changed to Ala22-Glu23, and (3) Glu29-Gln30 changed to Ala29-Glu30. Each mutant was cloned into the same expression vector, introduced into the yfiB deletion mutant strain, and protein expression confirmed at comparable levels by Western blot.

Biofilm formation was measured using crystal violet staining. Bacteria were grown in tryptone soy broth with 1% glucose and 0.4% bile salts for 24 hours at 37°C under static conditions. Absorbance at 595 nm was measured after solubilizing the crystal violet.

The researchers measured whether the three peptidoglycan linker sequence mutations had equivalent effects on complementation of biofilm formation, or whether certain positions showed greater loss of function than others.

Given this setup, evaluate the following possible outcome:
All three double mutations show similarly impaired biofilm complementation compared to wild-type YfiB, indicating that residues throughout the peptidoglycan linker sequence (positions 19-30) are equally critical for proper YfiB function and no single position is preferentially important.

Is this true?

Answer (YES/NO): NO